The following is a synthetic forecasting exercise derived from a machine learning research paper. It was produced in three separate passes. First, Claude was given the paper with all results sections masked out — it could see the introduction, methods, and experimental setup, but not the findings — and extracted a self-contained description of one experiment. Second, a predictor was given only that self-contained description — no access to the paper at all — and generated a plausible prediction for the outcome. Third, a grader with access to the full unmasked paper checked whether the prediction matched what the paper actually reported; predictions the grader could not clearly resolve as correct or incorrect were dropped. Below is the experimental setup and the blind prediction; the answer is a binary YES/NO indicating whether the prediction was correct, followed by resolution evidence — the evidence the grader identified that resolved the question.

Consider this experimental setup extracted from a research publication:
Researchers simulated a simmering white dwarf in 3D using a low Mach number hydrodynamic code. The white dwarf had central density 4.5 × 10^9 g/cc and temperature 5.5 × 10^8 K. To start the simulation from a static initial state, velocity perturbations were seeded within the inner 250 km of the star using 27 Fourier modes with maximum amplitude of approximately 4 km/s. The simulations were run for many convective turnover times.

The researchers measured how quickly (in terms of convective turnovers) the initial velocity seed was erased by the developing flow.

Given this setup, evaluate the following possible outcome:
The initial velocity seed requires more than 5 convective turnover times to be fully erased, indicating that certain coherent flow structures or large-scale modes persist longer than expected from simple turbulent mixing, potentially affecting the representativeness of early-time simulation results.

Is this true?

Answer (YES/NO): NO